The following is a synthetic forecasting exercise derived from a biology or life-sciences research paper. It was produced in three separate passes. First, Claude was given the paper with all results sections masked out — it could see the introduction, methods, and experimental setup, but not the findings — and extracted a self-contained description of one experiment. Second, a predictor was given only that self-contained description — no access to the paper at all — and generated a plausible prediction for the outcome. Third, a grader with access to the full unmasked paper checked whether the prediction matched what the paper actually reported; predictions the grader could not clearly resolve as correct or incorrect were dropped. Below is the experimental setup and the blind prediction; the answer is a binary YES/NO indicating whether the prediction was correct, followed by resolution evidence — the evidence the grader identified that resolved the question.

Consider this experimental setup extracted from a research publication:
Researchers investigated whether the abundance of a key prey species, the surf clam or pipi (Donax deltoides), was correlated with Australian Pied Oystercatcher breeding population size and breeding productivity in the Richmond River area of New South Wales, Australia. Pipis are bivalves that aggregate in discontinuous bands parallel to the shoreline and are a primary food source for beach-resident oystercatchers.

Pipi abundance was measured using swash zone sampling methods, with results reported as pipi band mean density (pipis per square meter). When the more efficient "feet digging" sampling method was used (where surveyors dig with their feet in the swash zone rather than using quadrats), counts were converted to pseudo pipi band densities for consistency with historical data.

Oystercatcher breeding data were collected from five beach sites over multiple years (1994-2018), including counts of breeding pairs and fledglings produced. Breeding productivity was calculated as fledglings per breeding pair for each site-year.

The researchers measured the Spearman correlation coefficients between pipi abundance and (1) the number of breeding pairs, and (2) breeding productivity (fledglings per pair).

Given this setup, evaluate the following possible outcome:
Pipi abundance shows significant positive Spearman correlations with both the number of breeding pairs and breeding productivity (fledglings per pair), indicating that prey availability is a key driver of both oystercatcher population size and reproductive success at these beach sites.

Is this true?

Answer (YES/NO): NO